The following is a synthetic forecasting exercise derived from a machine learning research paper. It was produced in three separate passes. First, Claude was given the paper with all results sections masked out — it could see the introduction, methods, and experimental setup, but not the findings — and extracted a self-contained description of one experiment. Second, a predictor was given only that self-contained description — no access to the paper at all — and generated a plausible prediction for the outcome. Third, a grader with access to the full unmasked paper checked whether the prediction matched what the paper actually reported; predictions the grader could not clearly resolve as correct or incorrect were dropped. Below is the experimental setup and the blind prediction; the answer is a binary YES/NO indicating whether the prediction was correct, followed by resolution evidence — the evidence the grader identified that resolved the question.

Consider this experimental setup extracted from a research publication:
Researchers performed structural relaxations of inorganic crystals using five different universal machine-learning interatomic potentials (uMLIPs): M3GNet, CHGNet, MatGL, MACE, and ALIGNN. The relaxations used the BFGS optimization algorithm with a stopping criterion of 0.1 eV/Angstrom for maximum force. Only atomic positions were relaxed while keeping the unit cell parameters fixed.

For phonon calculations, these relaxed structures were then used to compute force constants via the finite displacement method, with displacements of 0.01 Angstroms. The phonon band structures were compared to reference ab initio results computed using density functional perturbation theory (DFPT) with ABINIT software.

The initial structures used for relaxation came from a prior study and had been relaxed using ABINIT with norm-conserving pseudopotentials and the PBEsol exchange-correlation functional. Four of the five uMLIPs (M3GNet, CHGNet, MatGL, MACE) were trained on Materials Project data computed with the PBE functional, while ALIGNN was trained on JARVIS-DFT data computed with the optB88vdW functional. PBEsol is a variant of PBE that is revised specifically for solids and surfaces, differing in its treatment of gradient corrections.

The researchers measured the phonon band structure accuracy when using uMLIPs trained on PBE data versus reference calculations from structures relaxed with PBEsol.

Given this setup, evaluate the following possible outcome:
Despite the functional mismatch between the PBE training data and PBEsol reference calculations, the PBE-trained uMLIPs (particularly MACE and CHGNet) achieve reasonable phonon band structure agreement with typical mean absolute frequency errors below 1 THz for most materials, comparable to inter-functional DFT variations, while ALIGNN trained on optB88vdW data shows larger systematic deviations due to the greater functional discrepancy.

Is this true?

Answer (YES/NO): NO